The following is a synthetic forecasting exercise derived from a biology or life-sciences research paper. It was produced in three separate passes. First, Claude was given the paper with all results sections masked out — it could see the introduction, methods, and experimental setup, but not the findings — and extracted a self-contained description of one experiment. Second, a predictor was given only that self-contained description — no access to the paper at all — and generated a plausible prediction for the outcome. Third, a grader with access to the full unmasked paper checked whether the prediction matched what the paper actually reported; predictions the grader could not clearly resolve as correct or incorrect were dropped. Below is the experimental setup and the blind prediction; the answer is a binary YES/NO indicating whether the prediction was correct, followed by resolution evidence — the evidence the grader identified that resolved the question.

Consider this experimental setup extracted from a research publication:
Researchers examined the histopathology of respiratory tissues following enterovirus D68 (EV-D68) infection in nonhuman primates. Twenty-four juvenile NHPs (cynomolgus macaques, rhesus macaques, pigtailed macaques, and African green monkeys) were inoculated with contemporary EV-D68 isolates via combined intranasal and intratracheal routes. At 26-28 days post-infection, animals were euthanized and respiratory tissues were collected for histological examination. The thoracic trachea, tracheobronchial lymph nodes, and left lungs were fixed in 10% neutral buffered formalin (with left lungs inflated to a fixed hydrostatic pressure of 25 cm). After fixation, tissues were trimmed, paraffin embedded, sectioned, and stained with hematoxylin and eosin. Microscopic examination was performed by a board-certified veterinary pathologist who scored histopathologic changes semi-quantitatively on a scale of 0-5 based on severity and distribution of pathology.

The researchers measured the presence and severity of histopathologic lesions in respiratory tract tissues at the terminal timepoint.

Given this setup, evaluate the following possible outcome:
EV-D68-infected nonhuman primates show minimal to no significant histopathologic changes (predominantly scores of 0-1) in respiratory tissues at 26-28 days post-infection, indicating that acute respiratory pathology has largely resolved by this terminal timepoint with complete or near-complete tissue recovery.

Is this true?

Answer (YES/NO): YES